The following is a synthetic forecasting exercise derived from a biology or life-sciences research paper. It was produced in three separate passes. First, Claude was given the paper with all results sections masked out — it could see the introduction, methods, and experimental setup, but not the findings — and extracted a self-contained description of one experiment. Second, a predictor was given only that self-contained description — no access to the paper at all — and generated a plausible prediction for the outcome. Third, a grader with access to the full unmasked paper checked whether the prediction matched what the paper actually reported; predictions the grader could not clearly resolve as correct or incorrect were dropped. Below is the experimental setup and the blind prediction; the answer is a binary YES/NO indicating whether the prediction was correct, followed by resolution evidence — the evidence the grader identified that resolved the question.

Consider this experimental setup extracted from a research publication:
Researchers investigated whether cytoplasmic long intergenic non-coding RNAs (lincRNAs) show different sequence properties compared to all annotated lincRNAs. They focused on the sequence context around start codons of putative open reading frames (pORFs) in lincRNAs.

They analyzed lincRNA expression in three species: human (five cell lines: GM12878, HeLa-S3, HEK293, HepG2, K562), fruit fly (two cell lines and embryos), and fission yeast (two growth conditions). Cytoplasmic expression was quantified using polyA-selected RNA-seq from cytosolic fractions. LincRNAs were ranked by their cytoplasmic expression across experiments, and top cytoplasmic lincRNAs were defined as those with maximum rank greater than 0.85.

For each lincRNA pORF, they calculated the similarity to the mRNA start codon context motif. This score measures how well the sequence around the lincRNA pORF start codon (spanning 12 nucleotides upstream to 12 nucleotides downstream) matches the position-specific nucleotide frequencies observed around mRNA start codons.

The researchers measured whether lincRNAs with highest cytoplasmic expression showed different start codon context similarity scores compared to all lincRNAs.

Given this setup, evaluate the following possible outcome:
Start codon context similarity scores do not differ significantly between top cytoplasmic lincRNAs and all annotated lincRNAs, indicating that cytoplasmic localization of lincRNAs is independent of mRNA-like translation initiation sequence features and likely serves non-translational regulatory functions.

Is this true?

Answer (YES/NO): NO